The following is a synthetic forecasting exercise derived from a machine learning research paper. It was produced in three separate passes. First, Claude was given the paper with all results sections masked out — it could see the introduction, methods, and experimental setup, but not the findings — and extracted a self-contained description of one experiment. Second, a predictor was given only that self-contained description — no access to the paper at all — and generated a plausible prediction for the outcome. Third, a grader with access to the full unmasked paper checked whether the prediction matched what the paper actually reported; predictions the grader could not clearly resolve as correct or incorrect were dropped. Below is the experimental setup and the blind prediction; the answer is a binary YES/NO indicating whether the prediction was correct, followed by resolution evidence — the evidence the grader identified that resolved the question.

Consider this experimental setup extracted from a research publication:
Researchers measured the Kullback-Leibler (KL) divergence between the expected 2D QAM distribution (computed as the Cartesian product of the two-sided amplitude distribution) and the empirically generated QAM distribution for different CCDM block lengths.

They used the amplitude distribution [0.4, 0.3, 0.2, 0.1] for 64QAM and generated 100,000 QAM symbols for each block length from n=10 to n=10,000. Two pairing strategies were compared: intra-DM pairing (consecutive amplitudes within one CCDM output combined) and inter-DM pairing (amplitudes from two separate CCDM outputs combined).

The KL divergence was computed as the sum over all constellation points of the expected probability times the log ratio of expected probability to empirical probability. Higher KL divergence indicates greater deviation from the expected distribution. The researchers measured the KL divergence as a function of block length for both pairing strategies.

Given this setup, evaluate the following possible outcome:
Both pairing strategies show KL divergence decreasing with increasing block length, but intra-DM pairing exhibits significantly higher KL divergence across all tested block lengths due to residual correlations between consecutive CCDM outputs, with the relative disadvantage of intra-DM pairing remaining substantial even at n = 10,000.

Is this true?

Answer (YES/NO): NO